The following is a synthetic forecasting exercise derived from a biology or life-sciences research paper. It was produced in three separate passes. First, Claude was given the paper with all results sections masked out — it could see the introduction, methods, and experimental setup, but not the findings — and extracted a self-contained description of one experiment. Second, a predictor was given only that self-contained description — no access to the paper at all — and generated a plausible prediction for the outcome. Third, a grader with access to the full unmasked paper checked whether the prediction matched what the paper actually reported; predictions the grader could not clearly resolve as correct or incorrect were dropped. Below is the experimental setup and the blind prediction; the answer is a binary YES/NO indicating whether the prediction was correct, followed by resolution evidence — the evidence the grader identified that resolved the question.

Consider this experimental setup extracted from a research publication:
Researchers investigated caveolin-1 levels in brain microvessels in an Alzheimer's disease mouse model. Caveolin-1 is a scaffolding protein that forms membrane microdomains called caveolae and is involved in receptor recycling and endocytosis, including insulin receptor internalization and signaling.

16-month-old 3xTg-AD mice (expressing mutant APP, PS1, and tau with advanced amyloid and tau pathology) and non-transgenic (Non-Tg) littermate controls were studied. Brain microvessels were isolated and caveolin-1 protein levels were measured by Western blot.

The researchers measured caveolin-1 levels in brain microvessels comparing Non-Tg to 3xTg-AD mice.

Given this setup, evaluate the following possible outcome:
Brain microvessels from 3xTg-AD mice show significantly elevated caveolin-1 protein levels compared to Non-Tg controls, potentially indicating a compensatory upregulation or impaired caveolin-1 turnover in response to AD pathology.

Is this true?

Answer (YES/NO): NO